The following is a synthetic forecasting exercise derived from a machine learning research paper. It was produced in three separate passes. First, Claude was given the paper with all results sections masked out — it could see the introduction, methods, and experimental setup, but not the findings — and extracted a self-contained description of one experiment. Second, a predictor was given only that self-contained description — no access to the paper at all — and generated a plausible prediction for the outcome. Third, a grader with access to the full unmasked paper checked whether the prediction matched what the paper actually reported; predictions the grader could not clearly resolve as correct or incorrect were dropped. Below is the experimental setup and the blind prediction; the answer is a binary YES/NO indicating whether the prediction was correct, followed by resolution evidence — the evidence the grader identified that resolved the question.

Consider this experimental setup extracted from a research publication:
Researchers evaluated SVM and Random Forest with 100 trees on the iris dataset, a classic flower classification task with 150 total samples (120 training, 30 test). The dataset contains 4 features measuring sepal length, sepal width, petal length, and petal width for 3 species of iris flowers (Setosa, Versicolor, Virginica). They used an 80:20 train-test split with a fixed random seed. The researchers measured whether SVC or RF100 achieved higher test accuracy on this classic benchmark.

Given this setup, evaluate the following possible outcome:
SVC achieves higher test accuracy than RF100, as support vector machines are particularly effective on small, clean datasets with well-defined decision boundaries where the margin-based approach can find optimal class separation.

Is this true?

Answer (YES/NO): YES